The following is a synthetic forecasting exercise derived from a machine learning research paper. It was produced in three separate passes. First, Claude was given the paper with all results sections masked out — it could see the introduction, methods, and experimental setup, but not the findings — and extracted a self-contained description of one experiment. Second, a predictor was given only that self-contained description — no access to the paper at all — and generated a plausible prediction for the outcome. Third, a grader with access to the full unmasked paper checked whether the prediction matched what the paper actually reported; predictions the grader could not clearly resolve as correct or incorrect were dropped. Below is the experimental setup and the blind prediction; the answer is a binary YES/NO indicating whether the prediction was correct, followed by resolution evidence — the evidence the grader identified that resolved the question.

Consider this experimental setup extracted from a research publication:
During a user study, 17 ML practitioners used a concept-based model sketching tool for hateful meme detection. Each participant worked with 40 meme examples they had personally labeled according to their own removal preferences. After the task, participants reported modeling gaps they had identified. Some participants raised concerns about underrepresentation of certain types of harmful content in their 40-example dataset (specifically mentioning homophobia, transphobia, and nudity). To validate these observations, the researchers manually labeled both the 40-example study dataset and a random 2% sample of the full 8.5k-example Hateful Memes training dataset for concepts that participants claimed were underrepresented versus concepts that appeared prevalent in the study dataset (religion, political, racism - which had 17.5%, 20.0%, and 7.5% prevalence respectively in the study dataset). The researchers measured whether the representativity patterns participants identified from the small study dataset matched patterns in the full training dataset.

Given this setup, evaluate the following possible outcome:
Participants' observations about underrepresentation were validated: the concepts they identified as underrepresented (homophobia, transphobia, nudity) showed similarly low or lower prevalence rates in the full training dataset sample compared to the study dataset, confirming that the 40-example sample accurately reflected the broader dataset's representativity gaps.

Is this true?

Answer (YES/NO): YES